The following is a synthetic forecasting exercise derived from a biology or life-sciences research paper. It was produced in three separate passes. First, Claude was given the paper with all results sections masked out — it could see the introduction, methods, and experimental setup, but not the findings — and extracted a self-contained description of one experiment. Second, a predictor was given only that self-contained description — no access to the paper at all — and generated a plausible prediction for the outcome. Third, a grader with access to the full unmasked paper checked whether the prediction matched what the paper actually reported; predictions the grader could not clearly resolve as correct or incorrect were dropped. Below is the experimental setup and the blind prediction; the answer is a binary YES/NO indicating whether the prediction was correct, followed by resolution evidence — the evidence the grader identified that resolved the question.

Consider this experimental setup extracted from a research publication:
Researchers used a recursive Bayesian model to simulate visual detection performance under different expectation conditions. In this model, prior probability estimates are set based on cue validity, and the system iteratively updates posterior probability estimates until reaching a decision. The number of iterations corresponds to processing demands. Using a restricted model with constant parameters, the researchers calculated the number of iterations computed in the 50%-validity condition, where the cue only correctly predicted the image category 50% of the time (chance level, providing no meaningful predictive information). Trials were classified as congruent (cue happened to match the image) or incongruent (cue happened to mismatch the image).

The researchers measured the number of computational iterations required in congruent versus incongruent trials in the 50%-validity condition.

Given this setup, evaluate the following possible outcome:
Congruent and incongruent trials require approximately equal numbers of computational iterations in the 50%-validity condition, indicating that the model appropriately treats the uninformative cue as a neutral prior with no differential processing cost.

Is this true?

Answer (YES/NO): YES